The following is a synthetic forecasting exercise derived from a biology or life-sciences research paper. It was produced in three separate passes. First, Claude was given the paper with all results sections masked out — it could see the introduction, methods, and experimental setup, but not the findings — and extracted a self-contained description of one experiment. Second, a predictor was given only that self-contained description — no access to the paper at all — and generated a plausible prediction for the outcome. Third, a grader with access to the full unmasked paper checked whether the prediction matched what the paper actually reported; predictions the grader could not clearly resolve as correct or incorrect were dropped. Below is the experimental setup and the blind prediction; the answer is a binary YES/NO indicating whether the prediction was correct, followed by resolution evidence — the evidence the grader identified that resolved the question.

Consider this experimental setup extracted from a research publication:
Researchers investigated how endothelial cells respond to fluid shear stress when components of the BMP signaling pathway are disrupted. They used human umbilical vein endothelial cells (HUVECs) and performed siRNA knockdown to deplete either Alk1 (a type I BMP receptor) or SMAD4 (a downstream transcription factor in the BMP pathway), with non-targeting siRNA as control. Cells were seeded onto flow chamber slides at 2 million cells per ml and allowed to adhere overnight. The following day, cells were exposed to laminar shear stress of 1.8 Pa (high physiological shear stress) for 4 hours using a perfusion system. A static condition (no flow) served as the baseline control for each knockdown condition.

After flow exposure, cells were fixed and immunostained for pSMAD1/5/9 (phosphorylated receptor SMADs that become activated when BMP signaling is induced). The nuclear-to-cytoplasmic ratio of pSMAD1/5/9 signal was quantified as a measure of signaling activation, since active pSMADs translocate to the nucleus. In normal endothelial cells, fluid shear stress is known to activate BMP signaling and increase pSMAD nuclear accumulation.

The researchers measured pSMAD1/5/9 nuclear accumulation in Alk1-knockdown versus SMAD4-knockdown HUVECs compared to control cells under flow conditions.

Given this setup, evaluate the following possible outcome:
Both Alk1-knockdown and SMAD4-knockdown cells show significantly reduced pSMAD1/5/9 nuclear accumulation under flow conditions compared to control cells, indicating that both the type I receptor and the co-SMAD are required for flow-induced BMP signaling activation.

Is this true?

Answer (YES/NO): NO